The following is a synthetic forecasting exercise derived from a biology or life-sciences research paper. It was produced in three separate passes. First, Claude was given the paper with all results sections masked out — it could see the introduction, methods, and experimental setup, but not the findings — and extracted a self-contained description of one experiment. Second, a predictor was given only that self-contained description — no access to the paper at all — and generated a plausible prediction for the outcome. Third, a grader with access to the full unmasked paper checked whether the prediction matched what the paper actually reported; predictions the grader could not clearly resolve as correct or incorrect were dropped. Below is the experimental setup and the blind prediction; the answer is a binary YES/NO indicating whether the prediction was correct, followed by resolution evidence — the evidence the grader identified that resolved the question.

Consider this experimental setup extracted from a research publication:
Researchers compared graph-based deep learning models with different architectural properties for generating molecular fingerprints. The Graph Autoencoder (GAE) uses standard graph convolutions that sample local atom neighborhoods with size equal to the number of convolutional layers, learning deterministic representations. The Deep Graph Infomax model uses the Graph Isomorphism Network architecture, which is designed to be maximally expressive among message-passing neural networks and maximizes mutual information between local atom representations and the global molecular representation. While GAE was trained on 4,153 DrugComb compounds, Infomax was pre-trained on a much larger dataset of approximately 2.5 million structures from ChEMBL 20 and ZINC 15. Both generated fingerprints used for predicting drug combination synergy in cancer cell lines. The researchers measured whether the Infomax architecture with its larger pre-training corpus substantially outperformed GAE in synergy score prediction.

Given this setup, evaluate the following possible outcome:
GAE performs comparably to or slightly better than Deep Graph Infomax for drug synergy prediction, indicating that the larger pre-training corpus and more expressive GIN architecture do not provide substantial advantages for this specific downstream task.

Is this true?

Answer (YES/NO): NO